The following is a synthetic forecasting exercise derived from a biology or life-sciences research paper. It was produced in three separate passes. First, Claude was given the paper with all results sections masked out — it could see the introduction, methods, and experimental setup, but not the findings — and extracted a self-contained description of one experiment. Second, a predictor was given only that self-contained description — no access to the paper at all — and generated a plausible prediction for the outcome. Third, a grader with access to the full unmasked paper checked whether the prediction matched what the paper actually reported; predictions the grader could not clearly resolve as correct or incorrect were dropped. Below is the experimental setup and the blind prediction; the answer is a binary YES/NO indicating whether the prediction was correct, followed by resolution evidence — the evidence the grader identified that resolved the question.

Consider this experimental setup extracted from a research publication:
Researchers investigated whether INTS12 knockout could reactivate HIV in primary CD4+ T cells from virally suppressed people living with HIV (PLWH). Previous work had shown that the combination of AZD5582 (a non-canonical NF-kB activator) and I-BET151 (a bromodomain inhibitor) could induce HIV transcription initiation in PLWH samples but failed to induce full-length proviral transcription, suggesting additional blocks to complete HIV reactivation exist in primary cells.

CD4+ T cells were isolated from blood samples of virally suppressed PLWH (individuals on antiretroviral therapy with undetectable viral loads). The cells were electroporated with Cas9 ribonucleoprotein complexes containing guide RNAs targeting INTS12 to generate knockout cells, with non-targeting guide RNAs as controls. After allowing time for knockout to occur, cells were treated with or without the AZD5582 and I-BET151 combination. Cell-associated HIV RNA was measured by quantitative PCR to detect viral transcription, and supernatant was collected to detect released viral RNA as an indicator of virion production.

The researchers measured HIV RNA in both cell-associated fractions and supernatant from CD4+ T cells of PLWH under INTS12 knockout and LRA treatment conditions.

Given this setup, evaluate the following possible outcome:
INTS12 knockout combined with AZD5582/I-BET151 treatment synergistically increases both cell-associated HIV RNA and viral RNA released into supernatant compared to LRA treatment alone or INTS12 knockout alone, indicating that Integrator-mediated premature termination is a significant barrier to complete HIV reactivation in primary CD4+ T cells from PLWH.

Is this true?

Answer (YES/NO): NO